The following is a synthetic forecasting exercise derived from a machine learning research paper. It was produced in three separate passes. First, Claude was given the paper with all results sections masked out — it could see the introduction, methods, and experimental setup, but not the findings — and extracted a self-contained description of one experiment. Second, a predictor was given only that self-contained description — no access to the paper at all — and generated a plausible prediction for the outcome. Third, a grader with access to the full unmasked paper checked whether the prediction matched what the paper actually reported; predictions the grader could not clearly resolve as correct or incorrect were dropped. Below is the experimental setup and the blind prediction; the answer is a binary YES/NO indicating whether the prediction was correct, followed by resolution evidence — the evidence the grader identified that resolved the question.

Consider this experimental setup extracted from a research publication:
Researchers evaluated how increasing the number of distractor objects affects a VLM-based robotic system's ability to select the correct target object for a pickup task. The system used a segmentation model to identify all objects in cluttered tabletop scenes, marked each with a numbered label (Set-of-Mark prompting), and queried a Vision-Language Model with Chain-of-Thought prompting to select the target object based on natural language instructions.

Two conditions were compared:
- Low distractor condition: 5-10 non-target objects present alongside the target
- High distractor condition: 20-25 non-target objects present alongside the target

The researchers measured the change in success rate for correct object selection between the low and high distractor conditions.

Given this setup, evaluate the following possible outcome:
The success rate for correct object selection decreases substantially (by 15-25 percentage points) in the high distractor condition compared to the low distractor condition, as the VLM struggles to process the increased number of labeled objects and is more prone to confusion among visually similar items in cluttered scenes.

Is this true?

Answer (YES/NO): YES